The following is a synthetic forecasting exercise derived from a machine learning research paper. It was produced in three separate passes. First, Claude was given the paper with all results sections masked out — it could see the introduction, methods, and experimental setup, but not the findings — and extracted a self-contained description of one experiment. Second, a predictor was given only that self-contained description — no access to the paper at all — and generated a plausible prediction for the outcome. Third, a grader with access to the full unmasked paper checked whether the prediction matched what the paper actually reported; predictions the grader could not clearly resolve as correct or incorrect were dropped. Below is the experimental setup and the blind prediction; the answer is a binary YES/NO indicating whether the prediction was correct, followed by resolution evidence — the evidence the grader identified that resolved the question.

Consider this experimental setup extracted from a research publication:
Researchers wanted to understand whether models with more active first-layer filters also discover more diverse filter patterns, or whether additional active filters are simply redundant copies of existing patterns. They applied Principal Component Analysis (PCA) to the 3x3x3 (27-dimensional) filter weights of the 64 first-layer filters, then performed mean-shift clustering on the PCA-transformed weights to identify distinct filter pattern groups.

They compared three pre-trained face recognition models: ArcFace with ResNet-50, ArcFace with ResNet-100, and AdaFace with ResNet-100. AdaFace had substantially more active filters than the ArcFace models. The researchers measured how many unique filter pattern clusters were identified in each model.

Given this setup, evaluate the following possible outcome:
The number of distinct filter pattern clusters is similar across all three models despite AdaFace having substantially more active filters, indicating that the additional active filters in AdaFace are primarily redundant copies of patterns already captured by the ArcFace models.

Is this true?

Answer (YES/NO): YES